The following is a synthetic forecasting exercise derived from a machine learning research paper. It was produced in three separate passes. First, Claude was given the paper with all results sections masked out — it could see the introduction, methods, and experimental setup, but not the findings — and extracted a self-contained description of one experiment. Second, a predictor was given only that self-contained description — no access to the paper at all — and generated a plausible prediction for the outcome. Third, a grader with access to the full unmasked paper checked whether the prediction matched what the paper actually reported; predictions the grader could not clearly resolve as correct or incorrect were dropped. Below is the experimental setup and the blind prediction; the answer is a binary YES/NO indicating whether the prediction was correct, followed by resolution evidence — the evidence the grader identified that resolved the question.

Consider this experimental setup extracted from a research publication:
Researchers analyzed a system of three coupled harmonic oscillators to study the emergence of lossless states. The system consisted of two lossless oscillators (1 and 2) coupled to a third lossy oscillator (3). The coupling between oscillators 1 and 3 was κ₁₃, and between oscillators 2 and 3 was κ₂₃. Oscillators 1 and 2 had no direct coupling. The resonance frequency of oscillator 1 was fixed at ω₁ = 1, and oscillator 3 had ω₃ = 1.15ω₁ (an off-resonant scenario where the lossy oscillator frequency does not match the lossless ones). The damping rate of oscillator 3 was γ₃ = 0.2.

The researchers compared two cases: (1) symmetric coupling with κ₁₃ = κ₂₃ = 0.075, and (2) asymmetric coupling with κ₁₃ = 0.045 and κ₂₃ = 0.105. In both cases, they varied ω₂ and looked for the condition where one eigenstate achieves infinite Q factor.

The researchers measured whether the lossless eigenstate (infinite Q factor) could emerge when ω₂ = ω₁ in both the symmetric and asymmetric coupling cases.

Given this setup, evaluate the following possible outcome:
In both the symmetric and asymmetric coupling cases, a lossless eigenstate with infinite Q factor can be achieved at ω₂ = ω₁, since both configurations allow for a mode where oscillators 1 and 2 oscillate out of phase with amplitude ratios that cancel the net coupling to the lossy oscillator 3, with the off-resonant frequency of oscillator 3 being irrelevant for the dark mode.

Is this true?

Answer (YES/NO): YES